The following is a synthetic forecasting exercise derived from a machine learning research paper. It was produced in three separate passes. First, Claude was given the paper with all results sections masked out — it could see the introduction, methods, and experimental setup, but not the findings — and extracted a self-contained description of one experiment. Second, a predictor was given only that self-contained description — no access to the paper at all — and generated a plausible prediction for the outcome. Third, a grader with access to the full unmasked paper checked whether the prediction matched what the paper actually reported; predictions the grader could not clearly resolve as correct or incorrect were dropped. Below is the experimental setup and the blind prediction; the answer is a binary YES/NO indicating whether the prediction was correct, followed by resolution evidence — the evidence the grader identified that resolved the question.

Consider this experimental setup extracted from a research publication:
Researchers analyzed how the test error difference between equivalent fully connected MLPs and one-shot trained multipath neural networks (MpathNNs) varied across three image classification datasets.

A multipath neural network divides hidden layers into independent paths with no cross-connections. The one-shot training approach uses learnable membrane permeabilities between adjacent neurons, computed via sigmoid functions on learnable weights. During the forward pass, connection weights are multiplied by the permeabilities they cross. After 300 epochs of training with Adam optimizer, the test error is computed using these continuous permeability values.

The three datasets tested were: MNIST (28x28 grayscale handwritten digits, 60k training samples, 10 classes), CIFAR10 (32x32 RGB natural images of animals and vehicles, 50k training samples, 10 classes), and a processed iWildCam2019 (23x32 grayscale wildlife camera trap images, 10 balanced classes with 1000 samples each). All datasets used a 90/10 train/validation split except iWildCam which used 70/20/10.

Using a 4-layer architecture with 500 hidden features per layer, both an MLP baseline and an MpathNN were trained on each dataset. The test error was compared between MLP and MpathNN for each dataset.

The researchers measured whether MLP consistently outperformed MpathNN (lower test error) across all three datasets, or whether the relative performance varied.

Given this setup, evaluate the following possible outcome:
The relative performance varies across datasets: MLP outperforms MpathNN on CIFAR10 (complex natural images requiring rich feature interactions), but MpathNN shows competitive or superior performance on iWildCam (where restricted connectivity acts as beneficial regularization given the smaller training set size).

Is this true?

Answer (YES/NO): NO